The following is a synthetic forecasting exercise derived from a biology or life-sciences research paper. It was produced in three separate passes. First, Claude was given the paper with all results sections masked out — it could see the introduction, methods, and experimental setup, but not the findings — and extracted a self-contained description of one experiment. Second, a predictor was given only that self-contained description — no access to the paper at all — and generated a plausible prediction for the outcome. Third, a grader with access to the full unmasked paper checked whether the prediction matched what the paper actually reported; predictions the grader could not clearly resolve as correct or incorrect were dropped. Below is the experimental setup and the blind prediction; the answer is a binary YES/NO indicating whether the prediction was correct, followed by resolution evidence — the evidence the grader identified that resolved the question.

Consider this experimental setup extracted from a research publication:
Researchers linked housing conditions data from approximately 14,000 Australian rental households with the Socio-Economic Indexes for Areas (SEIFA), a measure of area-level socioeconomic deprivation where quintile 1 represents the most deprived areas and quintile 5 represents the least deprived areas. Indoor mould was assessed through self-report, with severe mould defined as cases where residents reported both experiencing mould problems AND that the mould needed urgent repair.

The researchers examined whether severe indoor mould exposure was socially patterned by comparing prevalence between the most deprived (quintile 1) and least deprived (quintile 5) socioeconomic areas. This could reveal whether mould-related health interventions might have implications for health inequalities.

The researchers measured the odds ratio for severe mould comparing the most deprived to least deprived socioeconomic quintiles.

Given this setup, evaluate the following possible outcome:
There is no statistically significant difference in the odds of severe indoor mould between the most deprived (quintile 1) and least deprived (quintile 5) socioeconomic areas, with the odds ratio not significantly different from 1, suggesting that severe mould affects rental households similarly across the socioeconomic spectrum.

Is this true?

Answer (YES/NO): NO